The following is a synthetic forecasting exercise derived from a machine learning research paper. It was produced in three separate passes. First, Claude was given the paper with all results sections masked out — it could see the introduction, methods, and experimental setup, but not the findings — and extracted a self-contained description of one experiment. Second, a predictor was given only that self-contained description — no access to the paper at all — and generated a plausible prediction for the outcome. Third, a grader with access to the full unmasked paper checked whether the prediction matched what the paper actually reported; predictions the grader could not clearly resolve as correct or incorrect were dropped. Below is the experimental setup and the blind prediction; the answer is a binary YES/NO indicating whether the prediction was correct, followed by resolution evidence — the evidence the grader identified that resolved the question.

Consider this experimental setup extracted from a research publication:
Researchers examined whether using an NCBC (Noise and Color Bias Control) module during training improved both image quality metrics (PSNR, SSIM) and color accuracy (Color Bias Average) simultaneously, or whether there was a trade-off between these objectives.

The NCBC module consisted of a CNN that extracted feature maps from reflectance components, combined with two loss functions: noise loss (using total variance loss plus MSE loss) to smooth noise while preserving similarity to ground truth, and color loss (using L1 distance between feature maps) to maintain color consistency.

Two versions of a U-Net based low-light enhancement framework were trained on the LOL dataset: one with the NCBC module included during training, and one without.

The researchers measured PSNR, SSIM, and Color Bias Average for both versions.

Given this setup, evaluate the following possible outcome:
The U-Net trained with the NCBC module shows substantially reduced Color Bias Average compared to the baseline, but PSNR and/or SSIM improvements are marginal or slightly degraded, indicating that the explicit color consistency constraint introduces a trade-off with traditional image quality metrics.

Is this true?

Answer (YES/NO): NO